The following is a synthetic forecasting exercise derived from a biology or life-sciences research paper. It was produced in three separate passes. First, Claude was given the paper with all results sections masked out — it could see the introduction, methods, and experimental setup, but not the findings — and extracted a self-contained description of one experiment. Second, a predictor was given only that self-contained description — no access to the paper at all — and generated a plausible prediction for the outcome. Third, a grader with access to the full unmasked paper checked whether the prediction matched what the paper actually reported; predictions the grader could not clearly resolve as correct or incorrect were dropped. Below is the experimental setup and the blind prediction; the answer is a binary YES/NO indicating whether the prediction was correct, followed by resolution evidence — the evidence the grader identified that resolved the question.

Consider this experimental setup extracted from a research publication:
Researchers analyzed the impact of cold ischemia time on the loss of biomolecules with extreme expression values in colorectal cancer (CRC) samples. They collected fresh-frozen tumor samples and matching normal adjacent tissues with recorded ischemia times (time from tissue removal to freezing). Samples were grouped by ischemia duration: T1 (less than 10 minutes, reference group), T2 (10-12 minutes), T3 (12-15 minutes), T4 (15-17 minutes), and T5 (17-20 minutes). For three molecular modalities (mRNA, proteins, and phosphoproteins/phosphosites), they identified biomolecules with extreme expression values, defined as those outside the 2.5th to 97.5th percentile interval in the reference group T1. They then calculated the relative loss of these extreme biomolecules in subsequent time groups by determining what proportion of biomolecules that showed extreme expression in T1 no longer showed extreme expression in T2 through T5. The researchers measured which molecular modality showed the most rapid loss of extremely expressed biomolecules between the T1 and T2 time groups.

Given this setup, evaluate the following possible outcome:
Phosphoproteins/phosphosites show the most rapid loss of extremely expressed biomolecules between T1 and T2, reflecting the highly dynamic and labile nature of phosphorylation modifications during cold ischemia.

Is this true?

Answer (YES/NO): YES